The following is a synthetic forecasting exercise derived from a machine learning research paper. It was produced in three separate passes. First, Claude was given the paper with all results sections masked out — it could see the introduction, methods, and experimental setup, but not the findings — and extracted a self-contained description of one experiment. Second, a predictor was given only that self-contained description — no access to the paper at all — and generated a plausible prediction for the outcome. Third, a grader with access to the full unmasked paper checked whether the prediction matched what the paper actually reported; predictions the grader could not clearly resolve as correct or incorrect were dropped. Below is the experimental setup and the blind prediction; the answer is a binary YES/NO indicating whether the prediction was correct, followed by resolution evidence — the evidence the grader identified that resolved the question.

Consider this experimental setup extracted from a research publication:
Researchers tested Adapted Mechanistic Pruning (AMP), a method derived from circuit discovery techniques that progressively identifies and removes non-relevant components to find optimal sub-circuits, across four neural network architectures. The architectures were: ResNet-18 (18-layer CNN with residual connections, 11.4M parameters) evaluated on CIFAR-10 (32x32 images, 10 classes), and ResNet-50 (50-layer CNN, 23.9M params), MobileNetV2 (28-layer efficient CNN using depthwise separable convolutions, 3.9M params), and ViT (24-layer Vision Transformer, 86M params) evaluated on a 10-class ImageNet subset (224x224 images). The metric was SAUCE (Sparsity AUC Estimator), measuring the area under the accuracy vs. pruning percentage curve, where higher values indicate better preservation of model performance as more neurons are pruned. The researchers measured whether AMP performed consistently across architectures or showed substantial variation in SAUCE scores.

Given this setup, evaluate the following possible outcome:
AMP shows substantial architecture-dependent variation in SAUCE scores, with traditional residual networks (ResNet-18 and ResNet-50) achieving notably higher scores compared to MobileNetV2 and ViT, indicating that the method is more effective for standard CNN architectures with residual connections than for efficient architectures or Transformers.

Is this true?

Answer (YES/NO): NO